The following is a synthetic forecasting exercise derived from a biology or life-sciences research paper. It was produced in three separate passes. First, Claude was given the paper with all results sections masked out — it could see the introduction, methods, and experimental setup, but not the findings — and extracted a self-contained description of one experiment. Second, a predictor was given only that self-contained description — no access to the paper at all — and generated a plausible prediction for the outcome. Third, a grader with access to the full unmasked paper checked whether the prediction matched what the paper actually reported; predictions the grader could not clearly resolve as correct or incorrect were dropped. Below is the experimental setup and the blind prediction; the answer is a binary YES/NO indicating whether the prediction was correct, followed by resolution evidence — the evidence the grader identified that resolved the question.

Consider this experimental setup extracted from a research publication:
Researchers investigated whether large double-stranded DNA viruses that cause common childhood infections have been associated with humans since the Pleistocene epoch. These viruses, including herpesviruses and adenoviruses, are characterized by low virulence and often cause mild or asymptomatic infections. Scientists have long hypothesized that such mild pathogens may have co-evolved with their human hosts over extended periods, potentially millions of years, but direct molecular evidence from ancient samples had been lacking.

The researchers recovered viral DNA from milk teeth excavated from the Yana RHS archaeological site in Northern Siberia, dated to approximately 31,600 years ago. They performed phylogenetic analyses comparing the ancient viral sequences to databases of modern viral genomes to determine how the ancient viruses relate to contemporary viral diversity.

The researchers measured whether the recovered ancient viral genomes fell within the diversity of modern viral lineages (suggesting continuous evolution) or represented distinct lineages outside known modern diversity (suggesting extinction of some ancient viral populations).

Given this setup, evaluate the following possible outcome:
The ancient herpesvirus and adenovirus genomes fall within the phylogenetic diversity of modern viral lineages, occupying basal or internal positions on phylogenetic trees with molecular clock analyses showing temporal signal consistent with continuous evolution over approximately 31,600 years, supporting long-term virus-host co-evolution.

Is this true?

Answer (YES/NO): YES